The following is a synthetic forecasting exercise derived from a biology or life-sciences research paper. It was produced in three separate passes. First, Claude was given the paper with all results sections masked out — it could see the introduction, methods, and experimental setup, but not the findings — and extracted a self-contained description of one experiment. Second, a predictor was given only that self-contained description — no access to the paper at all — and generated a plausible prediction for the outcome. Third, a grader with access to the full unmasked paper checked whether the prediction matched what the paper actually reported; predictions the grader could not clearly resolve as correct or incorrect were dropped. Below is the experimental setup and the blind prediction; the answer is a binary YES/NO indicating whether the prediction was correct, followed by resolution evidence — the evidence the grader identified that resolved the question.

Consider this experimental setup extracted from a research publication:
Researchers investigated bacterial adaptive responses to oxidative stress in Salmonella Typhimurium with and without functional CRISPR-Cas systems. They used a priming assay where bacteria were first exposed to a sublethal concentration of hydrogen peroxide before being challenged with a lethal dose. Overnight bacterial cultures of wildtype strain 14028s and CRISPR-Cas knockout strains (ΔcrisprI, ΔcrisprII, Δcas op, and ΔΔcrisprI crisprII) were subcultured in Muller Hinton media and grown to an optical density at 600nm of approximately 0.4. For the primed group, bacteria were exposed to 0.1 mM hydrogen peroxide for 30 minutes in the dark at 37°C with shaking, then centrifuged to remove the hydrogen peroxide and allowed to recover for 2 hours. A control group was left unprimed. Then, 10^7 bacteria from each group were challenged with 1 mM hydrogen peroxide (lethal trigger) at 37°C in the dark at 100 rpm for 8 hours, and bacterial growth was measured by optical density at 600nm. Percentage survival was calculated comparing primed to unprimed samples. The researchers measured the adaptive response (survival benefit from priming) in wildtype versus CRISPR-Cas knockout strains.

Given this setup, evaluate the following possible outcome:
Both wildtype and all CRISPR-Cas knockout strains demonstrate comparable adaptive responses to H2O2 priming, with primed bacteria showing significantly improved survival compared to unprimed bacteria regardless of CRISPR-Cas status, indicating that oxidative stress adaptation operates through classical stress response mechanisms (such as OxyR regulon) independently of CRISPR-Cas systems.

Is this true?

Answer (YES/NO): YES